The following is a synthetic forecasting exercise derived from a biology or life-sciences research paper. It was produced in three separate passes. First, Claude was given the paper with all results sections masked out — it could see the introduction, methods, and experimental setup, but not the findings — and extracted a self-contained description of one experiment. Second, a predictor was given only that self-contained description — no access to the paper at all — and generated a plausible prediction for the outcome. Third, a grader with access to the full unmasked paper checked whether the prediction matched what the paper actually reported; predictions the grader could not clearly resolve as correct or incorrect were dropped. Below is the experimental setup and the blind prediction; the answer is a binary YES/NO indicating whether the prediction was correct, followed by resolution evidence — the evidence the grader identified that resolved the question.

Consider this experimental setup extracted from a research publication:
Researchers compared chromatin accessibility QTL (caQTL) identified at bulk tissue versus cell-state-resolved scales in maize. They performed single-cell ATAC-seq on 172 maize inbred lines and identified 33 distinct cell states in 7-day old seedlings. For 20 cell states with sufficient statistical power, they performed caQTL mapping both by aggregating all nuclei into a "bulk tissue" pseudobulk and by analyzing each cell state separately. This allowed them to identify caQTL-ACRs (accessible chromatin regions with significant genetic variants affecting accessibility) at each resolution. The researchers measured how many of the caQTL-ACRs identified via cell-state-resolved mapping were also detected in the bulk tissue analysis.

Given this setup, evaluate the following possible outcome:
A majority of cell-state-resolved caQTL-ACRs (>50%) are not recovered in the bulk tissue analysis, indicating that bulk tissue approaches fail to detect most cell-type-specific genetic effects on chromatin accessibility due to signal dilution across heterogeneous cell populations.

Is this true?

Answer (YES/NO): NO